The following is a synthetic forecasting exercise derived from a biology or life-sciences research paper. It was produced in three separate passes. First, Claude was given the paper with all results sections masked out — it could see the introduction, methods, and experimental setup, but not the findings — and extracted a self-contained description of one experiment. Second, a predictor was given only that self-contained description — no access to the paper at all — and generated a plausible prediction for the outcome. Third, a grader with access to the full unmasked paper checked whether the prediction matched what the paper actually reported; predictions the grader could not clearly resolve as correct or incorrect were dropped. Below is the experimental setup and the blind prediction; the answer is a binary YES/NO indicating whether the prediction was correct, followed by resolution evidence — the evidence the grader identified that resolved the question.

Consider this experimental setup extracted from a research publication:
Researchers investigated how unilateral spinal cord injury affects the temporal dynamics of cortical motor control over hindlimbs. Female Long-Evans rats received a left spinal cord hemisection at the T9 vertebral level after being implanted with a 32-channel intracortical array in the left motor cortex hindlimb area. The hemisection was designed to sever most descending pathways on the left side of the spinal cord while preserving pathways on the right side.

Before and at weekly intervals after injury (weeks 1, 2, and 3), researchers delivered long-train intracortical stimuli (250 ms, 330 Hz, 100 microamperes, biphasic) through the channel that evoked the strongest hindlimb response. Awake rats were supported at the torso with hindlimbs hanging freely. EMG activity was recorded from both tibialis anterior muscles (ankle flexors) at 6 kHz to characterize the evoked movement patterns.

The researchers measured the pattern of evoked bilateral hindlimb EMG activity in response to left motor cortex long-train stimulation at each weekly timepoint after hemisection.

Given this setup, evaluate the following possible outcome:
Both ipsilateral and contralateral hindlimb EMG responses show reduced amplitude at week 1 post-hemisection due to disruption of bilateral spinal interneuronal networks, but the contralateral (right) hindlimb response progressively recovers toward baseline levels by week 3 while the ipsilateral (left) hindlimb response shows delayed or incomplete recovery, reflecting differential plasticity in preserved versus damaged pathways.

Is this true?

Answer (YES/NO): NO